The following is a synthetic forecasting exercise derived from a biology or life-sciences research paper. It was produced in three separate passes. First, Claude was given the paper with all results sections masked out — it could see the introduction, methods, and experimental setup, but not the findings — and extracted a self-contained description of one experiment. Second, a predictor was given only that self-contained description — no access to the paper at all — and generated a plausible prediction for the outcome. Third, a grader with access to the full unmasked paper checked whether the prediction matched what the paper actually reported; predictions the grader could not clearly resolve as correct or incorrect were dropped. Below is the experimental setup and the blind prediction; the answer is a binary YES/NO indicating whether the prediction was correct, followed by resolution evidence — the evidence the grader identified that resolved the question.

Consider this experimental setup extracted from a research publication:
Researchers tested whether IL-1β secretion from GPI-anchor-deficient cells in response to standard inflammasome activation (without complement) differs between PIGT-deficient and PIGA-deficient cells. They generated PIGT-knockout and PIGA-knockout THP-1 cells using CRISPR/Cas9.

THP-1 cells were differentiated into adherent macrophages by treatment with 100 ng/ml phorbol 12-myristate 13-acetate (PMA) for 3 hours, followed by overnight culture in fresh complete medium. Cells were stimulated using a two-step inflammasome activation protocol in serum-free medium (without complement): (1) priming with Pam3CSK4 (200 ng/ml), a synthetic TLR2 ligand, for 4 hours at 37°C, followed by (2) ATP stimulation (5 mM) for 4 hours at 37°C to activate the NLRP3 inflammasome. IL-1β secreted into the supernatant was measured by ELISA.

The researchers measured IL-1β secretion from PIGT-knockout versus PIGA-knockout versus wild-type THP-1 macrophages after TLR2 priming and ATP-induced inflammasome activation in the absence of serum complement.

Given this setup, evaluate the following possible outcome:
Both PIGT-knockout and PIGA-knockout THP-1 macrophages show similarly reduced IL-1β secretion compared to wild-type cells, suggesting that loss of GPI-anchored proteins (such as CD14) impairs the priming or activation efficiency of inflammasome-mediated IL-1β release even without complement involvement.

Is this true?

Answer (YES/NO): NO